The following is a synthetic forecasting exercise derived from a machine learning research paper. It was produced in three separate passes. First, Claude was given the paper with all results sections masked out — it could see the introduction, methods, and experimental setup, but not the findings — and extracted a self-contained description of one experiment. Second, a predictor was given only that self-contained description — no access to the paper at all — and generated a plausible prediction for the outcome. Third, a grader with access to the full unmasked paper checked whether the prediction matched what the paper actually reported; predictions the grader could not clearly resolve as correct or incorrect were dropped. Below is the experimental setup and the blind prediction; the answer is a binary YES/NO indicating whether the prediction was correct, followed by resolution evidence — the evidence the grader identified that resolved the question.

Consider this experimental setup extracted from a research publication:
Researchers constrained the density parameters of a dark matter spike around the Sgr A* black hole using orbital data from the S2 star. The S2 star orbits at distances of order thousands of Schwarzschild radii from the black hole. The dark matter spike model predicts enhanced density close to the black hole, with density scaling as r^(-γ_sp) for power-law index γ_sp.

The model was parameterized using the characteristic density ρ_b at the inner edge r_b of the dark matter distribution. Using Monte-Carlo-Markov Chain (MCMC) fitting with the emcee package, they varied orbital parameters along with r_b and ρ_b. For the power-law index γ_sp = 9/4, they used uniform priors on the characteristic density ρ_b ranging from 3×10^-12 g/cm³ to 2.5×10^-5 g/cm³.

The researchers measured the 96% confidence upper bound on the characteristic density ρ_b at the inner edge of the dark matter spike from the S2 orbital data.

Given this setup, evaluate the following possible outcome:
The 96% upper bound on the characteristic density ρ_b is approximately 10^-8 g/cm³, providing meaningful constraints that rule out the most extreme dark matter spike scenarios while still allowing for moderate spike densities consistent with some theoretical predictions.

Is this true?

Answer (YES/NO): NO